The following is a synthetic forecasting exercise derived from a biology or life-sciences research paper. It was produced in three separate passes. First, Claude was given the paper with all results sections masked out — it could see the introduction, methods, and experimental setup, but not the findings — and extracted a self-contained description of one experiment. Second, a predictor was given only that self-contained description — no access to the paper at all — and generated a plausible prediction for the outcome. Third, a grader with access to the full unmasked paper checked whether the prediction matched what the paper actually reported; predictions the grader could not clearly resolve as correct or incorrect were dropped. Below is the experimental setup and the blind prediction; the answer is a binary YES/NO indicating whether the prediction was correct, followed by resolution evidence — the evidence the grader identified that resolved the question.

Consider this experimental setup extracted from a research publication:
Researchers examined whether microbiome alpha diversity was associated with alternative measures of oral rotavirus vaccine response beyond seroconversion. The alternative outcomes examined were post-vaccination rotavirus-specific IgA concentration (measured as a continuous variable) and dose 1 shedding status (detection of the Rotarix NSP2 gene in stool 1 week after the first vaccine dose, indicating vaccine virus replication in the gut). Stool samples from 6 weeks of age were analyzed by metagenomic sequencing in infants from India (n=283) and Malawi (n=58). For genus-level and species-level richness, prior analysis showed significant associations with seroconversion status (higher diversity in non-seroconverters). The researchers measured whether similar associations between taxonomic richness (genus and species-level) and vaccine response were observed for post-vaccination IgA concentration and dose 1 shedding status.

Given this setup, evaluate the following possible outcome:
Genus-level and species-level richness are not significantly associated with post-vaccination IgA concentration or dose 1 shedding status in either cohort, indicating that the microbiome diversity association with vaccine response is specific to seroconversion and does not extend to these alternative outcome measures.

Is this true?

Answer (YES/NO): YES